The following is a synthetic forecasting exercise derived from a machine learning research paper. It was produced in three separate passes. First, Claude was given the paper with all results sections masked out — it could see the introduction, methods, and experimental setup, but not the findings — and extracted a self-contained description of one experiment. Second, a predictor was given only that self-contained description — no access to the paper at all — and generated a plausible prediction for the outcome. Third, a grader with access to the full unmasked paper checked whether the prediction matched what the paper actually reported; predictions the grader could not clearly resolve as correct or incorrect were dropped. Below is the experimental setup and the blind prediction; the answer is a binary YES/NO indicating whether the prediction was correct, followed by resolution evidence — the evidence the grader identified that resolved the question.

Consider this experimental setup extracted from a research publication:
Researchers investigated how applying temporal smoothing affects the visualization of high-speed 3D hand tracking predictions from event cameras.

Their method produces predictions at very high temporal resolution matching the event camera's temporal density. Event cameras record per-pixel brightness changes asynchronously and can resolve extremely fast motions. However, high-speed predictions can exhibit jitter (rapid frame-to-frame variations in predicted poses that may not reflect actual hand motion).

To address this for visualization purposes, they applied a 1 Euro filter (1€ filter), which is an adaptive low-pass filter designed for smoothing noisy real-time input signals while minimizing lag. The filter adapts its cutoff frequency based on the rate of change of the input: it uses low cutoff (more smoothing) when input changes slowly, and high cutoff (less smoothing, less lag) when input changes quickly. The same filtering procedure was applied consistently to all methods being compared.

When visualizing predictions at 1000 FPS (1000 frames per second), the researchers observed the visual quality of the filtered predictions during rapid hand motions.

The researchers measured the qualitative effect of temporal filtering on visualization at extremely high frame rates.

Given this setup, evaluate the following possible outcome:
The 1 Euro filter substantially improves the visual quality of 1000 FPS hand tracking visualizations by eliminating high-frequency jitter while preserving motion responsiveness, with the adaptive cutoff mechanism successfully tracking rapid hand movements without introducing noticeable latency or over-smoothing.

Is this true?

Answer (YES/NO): NO